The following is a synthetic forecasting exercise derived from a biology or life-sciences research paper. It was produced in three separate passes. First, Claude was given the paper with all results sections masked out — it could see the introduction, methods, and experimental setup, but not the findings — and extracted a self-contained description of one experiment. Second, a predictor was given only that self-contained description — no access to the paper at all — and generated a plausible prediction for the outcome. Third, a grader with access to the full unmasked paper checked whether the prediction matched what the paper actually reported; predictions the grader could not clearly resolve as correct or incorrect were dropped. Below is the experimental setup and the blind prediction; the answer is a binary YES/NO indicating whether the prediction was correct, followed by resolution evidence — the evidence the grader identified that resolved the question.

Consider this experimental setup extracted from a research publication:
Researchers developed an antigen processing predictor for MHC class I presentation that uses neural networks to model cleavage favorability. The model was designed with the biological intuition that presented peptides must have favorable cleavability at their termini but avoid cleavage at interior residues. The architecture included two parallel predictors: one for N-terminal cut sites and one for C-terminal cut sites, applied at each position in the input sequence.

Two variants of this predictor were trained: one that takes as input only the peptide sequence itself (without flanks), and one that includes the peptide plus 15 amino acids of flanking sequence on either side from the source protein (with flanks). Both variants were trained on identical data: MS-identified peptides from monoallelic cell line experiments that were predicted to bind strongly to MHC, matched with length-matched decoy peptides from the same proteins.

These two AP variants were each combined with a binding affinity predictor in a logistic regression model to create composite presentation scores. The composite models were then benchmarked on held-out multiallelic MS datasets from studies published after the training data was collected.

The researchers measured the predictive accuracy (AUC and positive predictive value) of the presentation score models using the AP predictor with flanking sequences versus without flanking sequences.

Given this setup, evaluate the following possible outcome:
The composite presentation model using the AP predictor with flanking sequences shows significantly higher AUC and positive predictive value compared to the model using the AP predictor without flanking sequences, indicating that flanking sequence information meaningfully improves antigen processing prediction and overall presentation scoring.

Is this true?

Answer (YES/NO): NO